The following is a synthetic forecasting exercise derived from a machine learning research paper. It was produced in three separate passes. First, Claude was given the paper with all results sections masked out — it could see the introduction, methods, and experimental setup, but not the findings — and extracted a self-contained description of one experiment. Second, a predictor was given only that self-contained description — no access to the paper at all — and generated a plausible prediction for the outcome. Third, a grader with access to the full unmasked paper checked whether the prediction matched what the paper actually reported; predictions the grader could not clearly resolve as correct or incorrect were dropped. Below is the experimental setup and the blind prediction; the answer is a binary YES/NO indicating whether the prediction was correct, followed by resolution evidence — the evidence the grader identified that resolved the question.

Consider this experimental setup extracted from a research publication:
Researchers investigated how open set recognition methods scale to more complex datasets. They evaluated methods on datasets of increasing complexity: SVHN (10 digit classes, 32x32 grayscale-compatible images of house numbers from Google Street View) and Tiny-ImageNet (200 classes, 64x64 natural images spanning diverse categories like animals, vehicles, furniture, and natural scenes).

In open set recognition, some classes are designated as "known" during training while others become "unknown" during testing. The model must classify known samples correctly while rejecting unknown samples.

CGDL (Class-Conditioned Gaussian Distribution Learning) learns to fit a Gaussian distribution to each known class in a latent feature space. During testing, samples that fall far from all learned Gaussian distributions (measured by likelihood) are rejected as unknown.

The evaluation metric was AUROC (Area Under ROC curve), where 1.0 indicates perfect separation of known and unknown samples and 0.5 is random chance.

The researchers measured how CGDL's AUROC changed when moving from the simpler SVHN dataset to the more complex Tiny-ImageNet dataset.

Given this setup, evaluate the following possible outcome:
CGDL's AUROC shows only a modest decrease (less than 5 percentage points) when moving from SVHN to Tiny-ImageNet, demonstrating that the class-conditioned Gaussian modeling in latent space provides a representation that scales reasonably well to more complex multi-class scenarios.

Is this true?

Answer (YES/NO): NO